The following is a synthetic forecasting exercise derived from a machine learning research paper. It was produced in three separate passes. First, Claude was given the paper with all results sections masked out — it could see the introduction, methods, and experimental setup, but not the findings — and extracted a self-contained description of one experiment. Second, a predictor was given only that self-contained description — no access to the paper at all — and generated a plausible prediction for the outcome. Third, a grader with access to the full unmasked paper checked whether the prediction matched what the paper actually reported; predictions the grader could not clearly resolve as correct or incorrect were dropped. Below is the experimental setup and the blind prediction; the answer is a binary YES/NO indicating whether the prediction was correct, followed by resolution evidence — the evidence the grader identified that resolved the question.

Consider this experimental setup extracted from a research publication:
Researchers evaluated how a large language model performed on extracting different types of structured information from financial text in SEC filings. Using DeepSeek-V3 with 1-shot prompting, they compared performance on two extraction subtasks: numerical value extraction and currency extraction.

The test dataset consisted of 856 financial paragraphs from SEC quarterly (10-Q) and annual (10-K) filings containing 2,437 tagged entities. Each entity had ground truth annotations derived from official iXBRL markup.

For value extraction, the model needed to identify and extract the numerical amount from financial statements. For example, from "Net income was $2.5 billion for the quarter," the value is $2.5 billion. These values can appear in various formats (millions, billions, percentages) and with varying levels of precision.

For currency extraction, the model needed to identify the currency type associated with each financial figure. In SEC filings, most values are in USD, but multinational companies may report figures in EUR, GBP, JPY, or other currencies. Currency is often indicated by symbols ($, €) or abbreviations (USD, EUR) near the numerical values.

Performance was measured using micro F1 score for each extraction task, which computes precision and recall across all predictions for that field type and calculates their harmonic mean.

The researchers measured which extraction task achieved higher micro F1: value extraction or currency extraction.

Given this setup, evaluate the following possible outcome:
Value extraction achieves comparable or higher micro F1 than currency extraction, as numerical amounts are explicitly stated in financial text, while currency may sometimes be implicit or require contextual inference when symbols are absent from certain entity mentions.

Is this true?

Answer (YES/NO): NO